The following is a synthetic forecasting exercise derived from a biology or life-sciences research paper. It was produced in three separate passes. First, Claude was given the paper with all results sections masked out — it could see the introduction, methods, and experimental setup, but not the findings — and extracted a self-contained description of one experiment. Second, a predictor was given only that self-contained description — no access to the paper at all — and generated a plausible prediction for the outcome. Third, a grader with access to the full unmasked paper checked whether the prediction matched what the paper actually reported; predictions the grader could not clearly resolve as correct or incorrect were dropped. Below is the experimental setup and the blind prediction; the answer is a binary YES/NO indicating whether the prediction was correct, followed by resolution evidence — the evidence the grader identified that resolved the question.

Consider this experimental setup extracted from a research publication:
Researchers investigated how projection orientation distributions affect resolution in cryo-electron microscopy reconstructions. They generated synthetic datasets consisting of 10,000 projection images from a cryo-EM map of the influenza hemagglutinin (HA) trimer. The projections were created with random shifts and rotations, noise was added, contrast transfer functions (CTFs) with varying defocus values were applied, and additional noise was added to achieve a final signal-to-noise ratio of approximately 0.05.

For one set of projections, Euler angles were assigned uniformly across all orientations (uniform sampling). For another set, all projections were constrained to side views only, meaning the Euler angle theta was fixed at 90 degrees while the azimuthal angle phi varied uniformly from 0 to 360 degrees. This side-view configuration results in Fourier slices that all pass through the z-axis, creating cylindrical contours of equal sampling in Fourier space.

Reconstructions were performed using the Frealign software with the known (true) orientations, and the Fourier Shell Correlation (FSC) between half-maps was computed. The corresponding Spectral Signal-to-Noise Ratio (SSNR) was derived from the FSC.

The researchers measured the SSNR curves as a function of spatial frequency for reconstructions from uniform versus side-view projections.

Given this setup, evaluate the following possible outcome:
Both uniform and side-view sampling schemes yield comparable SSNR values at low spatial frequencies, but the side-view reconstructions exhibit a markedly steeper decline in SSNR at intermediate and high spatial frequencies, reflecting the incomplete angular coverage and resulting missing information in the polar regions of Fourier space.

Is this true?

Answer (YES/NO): NO